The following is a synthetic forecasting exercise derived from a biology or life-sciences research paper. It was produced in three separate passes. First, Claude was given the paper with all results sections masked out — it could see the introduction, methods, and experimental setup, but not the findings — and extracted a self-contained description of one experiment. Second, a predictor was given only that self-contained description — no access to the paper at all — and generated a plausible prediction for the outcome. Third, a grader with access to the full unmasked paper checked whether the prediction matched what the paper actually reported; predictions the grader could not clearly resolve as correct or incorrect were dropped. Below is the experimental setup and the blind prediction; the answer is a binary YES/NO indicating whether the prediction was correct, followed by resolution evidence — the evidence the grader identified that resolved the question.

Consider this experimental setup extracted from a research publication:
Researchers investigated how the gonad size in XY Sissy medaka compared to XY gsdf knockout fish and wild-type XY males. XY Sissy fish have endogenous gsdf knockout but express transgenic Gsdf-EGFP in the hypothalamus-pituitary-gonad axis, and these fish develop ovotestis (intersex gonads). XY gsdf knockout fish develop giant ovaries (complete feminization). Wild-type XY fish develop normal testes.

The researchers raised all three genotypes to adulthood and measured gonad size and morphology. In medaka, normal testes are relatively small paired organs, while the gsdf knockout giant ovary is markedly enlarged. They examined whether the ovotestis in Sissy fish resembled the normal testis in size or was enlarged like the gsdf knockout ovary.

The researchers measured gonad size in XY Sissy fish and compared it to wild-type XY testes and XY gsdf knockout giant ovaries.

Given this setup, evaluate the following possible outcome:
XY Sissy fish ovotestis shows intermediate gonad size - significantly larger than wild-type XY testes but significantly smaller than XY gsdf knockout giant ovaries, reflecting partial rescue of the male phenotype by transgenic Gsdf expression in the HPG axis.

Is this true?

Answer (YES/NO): YES